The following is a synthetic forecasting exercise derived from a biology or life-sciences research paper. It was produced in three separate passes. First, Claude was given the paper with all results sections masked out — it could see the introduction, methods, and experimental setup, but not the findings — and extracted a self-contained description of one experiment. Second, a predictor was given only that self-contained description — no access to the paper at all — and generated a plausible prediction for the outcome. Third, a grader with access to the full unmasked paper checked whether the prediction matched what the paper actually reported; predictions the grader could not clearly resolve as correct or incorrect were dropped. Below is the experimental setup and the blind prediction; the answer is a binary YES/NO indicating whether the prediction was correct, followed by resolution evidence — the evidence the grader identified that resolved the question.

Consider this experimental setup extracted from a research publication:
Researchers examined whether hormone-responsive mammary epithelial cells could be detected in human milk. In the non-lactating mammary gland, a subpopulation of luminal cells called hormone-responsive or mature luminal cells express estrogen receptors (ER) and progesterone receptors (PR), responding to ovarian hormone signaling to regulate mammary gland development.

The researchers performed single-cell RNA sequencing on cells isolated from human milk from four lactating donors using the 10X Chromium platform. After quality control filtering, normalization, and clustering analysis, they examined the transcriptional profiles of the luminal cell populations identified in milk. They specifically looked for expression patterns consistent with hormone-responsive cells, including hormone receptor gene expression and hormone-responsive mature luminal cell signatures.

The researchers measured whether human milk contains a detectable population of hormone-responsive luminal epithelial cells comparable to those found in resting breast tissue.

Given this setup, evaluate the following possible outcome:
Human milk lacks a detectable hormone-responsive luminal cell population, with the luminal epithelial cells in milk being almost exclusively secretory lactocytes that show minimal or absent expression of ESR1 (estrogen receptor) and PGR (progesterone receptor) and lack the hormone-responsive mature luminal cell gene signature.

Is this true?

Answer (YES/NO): YES